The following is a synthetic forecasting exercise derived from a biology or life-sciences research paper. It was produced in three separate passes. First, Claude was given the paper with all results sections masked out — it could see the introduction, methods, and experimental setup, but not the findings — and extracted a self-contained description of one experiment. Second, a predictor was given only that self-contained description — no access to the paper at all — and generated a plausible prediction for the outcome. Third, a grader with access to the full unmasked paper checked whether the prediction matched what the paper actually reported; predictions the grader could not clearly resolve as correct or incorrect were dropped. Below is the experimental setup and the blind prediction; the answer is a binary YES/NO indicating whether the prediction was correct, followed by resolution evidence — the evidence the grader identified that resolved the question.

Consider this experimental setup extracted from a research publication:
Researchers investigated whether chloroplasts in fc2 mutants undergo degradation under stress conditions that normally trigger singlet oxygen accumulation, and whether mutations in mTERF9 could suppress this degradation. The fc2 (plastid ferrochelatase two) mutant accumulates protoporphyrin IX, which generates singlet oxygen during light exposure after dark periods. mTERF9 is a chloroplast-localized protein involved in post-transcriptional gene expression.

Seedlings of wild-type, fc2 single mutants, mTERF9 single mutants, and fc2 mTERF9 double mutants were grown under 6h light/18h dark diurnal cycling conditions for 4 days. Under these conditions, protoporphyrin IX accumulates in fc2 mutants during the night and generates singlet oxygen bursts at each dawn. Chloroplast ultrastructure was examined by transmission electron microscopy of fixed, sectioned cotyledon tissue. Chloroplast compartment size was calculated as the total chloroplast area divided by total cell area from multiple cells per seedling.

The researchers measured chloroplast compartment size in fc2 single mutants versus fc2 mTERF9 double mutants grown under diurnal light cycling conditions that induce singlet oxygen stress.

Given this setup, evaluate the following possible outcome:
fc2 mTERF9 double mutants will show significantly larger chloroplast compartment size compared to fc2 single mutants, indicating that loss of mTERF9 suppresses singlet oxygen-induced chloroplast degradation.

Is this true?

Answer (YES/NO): YES